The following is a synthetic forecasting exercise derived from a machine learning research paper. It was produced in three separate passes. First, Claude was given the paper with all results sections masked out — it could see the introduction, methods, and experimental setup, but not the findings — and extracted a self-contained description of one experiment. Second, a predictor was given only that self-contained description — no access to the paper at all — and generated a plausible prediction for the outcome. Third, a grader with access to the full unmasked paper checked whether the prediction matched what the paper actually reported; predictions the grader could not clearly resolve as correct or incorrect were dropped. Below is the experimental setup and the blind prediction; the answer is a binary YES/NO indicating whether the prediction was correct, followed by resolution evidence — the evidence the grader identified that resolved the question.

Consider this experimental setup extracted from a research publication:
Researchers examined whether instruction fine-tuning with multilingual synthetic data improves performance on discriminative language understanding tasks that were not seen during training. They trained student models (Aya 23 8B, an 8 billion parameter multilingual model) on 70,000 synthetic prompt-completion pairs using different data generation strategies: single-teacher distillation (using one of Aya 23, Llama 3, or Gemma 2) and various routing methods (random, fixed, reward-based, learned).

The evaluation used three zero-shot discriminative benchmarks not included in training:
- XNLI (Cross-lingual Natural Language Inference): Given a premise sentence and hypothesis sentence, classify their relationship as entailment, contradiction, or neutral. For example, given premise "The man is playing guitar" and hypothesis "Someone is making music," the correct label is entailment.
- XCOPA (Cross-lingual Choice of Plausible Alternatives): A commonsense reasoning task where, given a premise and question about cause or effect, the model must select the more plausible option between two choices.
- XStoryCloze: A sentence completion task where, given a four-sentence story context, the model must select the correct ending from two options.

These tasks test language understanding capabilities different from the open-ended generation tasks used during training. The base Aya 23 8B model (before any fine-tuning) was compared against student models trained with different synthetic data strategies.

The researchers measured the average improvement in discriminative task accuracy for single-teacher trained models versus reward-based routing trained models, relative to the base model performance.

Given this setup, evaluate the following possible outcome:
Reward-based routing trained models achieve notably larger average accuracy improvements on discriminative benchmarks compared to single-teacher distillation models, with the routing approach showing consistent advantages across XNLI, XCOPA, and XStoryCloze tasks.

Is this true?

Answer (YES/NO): YES